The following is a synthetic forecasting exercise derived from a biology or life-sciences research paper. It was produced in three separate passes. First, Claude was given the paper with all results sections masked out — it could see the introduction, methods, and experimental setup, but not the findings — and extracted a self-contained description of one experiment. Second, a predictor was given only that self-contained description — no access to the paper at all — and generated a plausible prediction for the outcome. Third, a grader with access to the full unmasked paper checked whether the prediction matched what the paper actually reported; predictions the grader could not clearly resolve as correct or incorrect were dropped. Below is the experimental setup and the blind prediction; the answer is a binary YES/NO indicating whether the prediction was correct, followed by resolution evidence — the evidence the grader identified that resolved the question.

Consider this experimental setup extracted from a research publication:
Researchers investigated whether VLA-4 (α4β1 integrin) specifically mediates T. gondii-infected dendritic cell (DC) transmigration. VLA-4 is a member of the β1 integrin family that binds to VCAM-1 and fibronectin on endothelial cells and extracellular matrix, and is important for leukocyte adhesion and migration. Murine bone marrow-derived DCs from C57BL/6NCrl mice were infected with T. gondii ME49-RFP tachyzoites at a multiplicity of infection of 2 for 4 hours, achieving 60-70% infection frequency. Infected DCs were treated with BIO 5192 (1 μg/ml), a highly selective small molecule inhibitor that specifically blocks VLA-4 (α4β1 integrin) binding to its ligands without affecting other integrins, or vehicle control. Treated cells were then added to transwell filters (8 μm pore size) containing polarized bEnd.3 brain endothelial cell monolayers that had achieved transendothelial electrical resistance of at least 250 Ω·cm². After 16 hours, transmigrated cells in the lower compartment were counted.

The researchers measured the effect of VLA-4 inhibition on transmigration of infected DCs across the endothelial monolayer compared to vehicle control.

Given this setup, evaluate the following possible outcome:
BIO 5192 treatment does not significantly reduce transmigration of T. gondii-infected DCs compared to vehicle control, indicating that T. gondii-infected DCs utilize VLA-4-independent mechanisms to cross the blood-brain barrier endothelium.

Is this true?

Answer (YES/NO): NO